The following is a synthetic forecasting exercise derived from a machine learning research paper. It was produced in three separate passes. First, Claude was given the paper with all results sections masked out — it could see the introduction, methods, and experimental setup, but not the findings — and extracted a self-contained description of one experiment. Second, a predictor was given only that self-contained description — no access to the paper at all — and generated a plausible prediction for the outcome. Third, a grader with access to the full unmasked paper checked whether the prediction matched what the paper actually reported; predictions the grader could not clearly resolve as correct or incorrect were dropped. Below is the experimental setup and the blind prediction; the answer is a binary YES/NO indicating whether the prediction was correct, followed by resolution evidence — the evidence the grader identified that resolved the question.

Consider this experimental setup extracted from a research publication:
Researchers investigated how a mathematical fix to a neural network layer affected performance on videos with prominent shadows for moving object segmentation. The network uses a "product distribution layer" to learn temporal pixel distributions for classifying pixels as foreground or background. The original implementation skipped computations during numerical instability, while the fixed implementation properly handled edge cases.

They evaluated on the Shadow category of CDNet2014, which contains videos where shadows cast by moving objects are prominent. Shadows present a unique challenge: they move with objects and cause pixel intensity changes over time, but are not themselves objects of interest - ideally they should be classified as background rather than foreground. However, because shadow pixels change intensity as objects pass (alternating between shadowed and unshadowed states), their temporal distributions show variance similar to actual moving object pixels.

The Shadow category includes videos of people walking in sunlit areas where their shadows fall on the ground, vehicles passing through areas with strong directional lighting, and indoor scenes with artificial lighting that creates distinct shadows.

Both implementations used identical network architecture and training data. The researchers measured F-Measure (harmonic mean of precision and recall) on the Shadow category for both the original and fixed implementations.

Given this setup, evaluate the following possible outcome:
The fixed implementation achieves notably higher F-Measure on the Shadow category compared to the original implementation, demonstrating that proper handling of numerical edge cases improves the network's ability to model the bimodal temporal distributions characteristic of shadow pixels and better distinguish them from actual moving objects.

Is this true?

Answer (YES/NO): YES